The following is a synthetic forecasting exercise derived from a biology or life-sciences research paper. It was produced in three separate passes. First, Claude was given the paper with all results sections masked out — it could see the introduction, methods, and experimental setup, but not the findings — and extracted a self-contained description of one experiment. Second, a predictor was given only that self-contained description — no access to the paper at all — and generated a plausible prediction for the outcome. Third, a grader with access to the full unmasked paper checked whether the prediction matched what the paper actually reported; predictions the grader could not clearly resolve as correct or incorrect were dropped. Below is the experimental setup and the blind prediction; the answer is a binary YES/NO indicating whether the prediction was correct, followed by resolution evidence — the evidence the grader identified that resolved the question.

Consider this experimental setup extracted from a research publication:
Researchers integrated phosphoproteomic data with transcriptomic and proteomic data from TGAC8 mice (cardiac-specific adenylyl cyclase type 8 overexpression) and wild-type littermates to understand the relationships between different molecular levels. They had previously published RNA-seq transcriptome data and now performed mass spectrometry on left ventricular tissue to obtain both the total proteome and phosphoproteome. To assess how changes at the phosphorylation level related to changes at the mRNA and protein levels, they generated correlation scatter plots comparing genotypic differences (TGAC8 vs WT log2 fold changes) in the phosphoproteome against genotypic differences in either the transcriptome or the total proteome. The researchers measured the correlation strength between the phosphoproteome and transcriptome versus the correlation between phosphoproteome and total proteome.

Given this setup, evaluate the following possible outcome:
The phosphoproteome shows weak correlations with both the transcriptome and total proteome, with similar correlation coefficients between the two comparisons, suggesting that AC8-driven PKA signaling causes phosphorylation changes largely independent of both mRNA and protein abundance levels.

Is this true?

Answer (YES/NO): NO